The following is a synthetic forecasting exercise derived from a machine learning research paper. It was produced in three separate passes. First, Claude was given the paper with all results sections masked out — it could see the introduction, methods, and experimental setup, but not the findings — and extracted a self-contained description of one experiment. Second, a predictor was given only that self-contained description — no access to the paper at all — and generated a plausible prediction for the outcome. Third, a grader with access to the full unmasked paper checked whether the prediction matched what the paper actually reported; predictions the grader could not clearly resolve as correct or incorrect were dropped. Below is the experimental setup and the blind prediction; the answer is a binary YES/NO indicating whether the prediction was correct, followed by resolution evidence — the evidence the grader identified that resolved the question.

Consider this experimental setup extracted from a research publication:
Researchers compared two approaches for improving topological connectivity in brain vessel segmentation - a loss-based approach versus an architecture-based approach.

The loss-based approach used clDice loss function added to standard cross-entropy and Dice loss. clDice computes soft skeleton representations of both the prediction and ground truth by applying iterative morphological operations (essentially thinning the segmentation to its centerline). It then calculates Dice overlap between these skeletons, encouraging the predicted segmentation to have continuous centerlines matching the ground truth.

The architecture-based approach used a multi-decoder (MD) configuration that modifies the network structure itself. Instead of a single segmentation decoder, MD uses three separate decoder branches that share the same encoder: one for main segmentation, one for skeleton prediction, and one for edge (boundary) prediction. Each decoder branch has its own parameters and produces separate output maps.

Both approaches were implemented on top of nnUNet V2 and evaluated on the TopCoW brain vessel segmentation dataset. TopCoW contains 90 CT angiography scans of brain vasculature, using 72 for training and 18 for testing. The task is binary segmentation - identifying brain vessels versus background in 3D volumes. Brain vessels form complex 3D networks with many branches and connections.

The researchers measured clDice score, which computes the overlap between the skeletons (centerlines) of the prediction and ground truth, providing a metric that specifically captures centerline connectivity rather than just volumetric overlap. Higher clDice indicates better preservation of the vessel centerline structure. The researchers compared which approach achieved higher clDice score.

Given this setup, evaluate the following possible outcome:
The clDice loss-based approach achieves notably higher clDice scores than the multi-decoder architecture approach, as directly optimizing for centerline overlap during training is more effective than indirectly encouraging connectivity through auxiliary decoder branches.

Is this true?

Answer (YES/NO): NO